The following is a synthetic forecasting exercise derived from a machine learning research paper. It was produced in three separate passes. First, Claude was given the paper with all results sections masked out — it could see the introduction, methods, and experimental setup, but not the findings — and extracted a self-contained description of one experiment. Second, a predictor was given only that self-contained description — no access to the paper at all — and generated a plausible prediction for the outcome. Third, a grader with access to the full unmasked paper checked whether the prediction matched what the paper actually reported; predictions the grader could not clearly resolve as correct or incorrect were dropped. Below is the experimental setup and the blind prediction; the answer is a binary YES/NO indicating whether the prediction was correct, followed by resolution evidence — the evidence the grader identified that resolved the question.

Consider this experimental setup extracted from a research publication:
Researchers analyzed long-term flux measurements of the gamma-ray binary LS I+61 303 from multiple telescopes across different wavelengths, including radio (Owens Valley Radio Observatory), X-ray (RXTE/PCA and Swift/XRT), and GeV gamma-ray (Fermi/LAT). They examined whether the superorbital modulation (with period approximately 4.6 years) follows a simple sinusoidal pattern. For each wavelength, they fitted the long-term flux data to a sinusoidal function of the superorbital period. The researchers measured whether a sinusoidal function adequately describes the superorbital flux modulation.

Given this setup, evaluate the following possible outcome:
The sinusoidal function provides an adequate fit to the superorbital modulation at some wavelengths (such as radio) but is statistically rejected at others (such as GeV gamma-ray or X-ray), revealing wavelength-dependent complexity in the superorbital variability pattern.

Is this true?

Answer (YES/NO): NO